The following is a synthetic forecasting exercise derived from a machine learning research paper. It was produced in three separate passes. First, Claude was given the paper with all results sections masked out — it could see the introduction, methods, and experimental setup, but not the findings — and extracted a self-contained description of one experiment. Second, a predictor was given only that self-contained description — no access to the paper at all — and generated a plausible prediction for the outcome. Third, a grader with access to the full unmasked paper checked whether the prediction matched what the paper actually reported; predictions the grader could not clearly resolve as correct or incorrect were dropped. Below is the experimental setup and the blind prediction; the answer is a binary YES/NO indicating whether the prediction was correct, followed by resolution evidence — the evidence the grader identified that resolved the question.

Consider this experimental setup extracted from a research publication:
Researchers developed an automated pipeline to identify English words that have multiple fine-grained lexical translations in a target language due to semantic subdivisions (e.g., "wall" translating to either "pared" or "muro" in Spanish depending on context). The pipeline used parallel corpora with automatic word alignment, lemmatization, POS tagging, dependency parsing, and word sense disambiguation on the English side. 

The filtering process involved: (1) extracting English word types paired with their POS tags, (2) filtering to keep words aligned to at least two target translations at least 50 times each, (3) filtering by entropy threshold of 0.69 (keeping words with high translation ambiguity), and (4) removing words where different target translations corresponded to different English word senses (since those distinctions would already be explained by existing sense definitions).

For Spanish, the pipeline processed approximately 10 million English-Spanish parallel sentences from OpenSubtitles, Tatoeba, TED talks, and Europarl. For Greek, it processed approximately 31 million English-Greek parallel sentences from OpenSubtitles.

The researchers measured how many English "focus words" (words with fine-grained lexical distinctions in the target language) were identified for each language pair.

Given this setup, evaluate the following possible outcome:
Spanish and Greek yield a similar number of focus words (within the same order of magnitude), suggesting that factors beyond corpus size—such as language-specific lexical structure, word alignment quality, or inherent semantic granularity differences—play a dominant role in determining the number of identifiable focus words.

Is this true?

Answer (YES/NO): NO